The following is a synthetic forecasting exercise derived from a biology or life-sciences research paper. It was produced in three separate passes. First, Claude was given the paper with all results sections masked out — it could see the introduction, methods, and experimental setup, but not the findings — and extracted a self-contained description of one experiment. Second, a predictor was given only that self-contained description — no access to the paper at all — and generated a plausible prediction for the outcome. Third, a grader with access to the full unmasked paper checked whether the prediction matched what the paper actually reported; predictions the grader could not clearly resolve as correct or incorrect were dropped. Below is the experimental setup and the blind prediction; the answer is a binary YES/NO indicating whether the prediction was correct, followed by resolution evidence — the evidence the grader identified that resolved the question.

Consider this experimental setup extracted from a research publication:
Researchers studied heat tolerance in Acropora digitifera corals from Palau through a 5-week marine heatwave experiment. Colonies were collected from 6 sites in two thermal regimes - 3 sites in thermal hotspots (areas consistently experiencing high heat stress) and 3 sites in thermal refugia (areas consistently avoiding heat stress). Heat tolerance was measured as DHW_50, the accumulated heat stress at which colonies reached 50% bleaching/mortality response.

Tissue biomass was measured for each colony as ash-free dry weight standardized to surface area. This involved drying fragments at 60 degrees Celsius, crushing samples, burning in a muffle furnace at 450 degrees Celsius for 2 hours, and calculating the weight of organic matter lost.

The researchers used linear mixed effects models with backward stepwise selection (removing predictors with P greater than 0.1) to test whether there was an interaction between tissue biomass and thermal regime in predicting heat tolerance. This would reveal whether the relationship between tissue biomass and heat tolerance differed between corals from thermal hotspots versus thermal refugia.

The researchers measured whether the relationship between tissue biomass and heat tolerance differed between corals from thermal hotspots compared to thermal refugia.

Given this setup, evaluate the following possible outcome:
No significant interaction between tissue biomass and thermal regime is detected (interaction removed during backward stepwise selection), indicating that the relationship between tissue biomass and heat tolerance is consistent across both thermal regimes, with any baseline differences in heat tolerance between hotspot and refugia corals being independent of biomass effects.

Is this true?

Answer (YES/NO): NO